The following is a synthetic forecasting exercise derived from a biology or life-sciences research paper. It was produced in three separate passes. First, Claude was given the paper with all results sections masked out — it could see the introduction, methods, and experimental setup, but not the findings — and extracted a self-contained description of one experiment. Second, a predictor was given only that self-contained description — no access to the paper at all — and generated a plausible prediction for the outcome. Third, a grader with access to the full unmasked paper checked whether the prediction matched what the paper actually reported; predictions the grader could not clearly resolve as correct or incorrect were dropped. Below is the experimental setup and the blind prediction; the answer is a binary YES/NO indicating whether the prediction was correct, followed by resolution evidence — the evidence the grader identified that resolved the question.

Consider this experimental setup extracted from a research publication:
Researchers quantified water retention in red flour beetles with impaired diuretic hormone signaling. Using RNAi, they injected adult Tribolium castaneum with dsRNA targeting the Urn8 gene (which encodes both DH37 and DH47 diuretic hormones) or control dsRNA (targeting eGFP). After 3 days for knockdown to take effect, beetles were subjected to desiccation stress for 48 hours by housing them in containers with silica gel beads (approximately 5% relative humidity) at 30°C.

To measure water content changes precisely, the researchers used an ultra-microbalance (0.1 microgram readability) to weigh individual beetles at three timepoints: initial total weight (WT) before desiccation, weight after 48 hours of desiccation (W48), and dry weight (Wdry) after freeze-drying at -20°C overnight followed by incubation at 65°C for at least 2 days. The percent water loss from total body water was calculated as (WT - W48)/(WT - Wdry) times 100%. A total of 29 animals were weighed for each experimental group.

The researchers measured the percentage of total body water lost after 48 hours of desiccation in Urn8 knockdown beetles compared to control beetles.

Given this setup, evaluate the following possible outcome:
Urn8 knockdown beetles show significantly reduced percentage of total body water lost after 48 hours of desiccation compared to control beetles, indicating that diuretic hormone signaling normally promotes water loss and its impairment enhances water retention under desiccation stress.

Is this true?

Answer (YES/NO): YES